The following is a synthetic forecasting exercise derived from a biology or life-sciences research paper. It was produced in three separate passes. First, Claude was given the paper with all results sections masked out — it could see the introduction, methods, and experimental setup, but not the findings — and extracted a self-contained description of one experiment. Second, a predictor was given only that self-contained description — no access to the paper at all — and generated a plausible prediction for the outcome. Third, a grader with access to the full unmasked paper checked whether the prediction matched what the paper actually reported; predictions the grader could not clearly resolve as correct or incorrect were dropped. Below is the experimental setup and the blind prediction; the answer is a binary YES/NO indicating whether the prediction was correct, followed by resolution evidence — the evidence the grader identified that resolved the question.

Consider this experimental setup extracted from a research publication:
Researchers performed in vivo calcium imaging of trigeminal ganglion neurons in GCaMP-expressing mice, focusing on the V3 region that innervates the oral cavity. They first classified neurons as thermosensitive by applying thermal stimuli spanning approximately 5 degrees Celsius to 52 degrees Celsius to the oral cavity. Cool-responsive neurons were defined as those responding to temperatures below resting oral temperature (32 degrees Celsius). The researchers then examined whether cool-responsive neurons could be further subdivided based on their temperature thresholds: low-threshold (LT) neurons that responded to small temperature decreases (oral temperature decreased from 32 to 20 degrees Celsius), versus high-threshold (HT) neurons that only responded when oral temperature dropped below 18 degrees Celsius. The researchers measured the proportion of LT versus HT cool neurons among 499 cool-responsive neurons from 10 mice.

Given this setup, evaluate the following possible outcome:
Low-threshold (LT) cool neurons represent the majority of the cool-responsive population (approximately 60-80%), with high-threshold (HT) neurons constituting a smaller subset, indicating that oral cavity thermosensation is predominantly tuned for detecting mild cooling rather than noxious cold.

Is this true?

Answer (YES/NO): YES